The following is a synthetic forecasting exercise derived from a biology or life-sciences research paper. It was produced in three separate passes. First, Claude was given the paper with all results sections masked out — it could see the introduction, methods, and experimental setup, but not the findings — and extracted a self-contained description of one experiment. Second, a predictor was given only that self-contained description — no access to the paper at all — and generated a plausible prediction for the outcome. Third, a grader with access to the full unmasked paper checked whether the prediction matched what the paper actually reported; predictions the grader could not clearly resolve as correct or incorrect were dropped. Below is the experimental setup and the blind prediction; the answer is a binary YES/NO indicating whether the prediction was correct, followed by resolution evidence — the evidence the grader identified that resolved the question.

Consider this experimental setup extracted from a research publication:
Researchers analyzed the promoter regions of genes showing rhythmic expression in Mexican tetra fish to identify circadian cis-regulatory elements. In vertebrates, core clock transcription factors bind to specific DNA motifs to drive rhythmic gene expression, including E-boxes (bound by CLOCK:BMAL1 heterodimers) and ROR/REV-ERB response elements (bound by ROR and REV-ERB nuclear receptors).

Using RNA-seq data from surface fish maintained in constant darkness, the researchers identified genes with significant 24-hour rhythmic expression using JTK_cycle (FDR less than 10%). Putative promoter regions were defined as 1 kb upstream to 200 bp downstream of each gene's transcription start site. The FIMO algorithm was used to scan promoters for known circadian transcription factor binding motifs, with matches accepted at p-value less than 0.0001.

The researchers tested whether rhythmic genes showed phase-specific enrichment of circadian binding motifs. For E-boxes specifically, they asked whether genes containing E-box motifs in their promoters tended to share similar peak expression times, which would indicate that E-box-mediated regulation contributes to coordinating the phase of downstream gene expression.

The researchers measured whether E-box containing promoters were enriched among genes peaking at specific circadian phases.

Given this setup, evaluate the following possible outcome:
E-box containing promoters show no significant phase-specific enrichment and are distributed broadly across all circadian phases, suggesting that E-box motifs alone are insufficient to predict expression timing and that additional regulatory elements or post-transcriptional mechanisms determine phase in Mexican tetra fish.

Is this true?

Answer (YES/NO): NO